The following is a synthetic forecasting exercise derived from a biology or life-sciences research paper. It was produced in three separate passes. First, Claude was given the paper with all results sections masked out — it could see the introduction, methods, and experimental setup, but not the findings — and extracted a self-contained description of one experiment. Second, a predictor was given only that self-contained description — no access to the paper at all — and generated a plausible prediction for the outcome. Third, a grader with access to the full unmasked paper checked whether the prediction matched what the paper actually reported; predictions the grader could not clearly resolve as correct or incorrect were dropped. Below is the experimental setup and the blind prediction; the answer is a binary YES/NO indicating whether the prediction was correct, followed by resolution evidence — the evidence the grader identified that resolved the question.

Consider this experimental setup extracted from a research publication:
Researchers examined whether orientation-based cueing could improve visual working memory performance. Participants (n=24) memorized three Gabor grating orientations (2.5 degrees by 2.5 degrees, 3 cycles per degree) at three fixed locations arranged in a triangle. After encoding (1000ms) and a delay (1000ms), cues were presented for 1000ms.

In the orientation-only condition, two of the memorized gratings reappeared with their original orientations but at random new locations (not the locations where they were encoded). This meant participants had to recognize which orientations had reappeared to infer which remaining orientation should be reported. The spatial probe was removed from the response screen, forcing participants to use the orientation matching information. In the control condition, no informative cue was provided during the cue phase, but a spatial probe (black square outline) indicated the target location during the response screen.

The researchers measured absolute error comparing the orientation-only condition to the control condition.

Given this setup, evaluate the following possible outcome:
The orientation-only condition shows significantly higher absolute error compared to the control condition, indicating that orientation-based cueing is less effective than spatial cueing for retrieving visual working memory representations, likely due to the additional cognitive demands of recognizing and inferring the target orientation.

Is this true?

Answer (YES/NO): YES